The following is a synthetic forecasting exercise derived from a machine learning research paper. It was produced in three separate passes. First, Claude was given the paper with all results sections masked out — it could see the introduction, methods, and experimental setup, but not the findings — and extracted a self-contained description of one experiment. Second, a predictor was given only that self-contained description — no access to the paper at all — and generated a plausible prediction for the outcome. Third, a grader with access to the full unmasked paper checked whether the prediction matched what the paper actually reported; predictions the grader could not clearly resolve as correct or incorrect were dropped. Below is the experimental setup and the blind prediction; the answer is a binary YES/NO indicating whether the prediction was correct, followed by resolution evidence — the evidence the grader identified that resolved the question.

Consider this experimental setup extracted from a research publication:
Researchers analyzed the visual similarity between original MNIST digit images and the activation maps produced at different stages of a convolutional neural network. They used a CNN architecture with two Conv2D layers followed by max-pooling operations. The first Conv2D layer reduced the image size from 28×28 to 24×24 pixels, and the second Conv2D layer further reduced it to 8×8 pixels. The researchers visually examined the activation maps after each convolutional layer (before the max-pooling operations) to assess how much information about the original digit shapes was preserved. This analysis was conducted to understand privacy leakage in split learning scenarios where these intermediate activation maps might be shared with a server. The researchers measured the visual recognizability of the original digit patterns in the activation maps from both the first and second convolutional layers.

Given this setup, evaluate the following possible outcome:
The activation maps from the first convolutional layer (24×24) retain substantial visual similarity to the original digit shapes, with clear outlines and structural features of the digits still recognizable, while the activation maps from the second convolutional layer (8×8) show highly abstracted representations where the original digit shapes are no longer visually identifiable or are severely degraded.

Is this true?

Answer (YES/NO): NO